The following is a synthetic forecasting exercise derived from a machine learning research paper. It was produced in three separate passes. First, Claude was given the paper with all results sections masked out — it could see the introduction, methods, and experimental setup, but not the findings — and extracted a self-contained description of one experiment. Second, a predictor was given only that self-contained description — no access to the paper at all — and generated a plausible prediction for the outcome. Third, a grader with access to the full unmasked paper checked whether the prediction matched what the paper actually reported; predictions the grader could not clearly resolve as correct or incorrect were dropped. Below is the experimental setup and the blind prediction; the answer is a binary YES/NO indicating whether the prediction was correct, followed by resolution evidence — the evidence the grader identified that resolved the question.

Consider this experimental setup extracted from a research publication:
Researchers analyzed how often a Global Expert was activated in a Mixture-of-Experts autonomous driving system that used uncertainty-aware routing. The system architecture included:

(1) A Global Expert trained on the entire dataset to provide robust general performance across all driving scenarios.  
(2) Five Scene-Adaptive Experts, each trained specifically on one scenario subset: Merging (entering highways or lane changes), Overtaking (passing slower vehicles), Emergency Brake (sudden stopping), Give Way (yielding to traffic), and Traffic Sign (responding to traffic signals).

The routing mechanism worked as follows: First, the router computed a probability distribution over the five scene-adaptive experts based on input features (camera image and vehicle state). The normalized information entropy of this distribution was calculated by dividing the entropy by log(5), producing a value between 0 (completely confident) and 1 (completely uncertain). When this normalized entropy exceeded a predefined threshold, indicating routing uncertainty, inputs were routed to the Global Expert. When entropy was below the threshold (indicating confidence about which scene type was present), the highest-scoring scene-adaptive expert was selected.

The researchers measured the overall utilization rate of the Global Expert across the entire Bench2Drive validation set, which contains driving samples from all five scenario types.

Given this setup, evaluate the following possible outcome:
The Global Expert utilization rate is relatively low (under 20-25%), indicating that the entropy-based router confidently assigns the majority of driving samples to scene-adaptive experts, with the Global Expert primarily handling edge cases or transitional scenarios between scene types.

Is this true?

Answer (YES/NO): YES